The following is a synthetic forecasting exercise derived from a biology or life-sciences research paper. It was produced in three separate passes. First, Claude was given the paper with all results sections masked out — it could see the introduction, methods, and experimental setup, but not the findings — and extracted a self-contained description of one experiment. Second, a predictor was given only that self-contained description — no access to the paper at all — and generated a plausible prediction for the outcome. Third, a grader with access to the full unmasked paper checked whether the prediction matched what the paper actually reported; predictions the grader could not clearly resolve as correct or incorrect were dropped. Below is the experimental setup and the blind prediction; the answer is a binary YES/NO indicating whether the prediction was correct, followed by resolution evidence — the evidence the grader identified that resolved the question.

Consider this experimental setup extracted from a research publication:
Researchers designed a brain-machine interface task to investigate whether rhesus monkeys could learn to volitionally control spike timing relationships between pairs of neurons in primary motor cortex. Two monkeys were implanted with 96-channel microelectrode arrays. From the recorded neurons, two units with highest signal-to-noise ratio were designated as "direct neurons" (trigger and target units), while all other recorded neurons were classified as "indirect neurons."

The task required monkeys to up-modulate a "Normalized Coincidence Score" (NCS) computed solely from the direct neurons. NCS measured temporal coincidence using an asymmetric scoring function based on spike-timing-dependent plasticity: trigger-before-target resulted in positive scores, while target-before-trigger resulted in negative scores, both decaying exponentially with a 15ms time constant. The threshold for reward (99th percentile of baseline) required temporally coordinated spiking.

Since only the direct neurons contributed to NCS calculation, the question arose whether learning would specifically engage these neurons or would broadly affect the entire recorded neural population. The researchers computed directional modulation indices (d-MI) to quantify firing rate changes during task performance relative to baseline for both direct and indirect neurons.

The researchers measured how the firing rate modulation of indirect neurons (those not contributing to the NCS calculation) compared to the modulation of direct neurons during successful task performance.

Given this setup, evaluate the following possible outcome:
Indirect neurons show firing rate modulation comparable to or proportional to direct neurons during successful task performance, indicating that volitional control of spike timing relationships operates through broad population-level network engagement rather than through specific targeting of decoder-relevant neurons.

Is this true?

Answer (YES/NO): NO